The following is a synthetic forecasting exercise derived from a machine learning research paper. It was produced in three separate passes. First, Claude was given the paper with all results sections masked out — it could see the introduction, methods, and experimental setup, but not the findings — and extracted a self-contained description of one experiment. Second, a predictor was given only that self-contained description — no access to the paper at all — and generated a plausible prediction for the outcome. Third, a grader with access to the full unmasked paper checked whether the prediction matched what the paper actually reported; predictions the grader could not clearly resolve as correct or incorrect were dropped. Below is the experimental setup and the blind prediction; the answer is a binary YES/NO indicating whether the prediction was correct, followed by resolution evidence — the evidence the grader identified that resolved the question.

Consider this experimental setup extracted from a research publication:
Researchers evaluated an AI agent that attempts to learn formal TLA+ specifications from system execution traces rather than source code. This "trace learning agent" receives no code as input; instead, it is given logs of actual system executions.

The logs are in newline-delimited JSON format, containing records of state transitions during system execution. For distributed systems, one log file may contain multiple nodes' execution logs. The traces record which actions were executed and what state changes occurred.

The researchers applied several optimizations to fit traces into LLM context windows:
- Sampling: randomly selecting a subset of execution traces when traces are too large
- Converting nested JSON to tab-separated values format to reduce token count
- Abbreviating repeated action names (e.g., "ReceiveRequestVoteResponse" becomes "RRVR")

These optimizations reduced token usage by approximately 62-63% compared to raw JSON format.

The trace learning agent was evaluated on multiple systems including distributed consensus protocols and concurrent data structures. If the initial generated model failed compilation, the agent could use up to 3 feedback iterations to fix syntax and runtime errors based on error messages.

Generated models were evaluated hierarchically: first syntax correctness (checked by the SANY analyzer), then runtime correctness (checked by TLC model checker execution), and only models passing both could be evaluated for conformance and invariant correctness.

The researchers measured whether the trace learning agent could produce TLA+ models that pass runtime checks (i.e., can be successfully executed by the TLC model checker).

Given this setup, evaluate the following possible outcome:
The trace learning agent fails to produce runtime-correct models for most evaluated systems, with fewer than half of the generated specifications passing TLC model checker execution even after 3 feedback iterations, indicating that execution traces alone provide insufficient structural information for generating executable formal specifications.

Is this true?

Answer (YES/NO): YES